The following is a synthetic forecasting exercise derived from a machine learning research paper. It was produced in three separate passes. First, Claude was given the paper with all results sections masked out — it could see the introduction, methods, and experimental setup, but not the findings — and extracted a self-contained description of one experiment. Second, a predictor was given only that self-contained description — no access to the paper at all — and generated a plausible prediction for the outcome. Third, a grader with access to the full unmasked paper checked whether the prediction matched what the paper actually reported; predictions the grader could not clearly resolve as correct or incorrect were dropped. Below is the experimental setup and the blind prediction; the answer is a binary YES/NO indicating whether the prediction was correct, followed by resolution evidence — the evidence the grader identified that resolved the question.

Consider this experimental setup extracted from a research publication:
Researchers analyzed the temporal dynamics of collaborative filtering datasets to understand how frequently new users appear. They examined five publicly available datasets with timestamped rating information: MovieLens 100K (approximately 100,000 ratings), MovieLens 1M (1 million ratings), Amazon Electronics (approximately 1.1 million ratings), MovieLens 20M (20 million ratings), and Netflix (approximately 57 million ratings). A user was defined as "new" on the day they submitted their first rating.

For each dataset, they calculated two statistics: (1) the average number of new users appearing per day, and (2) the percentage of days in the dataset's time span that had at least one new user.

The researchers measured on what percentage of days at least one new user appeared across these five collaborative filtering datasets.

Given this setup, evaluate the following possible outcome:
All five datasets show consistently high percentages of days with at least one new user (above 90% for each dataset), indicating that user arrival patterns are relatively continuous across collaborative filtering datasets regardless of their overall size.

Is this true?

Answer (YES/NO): YES